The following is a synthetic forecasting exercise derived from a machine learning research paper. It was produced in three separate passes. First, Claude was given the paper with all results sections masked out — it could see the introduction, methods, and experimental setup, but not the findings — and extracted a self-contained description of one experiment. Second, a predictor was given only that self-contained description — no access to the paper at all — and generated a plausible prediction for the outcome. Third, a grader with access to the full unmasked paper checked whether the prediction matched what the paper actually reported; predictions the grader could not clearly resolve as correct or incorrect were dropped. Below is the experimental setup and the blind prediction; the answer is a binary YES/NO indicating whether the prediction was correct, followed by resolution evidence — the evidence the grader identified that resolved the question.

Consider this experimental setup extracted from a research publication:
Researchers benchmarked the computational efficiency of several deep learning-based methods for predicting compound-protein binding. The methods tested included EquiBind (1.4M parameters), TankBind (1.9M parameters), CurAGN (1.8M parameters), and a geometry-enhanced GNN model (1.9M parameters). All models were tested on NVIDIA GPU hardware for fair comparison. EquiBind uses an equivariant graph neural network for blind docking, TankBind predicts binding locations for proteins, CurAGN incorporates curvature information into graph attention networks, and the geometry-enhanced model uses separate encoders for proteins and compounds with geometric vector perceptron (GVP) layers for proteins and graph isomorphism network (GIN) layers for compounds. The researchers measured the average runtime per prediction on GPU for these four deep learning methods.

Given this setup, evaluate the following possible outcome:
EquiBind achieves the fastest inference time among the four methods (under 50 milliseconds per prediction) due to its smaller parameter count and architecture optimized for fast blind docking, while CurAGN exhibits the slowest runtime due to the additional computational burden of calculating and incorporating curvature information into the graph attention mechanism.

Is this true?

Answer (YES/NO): YES